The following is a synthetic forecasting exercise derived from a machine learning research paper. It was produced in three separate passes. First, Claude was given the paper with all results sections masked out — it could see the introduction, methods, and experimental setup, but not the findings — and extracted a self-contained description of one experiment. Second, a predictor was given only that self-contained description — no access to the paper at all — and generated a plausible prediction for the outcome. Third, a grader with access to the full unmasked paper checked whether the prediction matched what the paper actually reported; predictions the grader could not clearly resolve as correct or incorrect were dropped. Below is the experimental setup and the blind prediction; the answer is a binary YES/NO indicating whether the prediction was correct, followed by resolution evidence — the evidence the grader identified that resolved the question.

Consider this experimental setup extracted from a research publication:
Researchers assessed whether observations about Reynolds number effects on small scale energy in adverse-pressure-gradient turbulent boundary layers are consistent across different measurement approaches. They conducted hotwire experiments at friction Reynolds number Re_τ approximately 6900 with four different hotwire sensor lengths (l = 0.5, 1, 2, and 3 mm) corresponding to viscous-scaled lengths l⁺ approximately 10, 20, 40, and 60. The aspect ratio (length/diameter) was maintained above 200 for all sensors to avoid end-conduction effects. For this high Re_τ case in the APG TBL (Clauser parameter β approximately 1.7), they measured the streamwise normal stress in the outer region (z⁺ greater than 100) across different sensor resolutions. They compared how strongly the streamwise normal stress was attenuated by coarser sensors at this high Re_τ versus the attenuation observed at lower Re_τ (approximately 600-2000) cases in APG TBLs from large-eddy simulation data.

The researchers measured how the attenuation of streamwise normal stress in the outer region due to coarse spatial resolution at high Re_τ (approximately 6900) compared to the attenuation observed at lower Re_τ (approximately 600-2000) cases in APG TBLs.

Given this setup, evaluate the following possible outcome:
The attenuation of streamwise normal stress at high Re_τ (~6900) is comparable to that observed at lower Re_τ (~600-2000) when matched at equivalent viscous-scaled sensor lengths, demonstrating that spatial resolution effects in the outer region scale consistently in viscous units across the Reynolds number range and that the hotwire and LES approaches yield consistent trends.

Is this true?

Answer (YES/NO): NO